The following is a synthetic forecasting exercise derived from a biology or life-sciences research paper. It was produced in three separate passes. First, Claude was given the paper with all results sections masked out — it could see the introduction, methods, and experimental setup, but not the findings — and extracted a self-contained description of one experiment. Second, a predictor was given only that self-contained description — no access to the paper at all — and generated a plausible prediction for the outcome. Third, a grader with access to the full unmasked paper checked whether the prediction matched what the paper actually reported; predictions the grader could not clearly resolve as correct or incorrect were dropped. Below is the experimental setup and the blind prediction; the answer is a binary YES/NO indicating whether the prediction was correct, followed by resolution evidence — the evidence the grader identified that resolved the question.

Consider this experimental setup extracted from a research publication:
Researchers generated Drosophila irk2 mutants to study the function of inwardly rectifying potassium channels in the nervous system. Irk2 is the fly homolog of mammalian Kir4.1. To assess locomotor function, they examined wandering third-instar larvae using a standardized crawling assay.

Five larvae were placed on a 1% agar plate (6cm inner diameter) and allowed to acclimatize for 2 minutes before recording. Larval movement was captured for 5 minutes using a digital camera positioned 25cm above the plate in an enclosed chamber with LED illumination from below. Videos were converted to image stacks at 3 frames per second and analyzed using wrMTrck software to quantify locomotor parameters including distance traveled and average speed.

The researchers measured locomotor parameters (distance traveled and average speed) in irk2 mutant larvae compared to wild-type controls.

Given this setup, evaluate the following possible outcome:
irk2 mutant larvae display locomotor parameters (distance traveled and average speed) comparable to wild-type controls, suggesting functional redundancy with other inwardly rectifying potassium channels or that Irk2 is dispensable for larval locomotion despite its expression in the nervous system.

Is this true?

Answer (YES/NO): NO